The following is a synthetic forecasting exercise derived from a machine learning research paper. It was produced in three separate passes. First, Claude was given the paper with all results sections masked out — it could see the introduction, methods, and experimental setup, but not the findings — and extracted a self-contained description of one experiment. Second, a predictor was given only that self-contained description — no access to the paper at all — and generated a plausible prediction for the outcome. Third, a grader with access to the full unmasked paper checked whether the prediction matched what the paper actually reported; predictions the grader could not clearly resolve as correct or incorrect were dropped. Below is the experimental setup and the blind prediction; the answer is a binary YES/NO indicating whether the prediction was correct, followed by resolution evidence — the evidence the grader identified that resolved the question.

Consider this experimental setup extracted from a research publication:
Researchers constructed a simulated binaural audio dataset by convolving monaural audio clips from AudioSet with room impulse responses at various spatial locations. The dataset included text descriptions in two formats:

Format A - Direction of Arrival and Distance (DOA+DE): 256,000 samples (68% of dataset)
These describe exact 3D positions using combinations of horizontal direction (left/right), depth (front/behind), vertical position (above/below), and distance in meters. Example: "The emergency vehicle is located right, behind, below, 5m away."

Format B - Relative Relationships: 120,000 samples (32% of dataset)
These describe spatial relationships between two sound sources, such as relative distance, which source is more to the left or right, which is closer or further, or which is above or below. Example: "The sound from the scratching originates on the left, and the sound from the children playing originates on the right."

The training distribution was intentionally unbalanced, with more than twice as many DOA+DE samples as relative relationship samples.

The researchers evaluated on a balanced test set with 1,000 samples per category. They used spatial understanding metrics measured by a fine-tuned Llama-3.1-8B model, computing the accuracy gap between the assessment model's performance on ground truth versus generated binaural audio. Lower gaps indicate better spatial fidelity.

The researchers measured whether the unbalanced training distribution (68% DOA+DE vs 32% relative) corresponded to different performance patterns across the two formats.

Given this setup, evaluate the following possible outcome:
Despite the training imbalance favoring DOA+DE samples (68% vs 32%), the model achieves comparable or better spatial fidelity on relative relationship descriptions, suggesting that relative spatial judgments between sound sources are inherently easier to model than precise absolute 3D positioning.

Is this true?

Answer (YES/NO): NO